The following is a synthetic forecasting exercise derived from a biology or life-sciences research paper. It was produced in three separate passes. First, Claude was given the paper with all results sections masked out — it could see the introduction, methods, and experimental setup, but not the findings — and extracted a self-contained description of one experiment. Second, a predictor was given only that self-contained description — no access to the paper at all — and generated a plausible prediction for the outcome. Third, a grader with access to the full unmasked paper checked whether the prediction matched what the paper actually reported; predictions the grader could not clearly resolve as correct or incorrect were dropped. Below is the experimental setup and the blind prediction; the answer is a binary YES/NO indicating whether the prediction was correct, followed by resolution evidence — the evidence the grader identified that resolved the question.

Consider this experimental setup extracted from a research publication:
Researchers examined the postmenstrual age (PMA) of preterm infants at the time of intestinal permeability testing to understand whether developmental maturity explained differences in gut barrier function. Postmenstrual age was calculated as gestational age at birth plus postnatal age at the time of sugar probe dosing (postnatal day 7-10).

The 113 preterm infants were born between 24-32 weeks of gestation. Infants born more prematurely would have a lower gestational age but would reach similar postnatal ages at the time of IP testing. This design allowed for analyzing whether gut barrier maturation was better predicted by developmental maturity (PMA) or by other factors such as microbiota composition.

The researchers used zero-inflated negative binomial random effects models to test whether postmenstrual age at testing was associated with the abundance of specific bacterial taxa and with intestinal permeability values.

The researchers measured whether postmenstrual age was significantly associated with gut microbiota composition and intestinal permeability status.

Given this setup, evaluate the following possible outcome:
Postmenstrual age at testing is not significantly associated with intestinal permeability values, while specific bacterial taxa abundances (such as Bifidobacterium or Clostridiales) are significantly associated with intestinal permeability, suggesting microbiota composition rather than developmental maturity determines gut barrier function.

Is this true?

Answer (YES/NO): NO